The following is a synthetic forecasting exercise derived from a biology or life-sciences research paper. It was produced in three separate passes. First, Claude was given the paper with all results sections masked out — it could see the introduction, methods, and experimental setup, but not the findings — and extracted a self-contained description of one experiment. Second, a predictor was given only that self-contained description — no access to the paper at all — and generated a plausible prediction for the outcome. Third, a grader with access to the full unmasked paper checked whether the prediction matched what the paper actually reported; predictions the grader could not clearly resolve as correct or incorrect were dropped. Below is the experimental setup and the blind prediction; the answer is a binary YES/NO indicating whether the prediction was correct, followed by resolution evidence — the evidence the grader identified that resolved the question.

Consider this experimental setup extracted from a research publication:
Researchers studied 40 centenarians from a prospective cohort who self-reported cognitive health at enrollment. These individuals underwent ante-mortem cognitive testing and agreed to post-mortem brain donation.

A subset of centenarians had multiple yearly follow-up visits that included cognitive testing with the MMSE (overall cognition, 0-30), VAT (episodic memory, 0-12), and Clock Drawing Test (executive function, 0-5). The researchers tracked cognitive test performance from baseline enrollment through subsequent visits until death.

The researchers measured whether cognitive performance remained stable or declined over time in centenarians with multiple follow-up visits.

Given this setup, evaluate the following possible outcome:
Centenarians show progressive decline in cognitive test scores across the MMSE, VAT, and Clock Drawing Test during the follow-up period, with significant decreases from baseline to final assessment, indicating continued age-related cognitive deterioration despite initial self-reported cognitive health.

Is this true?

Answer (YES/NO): NO